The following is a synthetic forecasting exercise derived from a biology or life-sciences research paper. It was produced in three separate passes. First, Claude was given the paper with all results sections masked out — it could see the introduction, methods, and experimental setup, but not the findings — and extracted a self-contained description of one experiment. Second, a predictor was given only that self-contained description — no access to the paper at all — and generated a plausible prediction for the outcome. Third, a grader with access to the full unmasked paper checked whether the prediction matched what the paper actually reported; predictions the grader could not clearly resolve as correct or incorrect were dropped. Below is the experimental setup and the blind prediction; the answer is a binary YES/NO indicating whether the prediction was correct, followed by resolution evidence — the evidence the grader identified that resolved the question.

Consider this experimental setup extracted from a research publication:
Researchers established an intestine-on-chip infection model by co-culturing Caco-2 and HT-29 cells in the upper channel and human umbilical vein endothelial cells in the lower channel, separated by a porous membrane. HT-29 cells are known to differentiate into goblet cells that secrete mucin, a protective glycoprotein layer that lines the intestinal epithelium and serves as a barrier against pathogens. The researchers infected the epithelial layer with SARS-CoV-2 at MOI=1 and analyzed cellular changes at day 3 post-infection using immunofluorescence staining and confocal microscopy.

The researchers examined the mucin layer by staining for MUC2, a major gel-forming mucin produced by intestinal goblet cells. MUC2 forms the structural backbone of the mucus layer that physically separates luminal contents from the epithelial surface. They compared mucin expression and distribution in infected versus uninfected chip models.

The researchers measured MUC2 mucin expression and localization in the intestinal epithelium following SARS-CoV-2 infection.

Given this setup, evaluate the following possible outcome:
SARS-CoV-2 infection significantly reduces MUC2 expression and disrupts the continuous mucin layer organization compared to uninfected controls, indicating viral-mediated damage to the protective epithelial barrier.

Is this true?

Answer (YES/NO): NO